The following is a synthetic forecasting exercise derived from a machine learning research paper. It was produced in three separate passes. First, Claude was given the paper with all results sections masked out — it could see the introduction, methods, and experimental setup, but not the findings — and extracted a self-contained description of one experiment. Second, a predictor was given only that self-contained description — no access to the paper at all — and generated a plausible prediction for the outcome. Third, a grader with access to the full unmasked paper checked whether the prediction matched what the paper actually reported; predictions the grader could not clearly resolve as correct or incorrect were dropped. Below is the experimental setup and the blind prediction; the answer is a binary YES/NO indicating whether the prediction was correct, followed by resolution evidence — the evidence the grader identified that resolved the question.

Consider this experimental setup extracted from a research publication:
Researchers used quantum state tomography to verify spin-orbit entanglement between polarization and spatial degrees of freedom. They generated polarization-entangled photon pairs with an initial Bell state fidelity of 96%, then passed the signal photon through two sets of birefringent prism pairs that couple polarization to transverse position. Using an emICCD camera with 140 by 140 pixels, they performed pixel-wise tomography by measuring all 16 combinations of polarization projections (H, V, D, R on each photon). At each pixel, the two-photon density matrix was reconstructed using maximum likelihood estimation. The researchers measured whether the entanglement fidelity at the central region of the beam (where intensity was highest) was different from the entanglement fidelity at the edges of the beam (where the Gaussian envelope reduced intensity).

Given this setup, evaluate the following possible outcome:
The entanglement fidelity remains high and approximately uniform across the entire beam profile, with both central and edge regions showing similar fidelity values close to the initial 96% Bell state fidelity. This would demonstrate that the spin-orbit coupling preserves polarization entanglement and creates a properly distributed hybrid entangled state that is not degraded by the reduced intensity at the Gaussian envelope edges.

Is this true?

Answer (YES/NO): NO